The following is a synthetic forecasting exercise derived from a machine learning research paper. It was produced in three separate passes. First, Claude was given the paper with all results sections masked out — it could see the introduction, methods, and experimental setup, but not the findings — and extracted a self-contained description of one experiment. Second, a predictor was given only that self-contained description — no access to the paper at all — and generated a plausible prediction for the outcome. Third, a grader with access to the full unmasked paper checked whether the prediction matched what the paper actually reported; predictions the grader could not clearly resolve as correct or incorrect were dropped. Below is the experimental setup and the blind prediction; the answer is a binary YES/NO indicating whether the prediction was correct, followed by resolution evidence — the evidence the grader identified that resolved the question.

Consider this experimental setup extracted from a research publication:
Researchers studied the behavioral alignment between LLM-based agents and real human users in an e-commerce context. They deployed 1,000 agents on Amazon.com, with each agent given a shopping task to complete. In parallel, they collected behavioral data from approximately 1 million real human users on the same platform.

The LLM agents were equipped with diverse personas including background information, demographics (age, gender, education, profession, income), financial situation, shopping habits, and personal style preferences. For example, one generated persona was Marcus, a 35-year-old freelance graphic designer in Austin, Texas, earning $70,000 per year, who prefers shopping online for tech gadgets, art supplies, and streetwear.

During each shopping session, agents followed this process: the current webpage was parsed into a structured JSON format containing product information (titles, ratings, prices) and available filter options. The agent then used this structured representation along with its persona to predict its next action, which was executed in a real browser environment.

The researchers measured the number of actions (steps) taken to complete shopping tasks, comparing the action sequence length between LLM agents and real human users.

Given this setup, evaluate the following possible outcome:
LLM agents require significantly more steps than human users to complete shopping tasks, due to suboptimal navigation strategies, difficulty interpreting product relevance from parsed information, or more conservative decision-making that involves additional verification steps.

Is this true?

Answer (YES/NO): NO